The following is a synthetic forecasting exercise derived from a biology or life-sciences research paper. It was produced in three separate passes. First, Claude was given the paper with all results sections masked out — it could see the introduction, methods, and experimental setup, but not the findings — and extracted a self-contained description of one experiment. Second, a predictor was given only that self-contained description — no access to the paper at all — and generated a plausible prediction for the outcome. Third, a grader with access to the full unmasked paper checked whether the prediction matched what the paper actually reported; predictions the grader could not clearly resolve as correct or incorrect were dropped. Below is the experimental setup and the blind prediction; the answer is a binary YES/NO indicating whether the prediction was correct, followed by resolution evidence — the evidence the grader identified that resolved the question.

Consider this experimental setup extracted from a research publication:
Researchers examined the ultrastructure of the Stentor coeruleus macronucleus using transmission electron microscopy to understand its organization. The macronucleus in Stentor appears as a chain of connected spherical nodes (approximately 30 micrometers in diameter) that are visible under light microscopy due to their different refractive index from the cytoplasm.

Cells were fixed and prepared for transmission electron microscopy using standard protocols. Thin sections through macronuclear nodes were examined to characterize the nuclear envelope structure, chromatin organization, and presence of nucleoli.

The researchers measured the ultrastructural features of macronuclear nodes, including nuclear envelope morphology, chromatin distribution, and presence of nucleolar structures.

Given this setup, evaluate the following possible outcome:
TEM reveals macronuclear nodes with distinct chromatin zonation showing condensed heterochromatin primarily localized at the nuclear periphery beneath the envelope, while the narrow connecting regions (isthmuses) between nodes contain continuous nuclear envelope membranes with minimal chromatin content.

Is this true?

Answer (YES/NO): NO